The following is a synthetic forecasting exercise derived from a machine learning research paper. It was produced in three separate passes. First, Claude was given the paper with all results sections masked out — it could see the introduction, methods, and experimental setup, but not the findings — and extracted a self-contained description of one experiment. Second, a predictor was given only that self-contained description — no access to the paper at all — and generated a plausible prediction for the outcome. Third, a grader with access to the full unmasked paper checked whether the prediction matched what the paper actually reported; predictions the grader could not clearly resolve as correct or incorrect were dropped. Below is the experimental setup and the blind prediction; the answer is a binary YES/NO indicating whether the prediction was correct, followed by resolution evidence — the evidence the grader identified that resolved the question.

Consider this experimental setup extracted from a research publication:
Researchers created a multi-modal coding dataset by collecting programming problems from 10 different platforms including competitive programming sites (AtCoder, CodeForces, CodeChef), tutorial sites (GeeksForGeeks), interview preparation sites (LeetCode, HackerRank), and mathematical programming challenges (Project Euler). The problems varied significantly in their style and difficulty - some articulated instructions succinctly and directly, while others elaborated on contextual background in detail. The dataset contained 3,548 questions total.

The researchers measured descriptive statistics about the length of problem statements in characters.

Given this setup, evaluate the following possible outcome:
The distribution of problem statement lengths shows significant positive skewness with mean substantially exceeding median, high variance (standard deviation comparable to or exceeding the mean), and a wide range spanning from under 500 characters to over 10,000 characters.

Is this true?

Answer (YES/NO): NO